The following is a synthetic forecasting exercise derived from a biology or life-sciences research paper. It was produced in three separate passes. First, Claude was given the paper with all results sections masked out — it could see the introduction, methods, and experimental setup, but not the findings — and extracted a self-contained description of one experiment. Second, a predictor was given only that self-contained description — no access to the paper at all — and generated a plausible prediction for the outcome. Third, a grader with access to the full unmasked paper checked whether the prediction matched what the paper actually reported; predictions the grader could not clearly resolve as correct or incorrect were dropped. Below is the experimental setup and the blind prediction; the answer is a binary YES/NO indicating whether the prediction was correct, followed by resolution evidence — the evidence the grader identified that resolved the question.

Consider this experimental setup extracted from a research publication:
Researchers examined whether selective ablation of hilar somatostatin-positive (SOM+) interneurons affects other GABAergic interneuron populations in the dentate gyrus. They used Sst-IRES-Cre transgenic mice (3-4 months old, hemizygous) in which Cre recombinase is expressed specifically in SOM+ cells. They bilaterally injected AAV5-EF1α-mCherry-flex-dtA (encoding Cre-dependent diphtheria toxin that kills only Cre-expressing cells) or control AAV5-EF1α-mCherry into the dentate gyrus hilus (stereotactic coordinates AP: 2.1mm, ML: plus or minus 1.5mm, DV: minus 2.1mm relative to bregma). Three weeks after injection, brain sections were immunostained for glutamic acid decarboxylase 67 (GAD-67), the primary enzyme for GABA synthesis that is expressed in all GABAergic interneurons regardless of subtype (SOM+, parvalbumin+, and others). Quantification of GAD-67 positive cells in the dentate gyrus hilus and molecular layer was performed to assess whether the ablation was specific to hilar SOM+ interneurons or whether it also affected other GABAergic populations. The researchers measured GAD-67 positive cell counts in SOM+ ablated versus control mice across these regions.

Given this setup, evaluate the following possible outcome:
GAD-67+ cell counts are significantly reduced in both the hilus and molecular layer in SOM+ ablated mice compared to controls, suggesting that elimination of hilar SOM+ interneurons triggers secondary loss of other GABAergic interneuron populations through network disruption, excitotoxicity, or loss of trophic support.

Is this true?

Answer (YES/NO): NO